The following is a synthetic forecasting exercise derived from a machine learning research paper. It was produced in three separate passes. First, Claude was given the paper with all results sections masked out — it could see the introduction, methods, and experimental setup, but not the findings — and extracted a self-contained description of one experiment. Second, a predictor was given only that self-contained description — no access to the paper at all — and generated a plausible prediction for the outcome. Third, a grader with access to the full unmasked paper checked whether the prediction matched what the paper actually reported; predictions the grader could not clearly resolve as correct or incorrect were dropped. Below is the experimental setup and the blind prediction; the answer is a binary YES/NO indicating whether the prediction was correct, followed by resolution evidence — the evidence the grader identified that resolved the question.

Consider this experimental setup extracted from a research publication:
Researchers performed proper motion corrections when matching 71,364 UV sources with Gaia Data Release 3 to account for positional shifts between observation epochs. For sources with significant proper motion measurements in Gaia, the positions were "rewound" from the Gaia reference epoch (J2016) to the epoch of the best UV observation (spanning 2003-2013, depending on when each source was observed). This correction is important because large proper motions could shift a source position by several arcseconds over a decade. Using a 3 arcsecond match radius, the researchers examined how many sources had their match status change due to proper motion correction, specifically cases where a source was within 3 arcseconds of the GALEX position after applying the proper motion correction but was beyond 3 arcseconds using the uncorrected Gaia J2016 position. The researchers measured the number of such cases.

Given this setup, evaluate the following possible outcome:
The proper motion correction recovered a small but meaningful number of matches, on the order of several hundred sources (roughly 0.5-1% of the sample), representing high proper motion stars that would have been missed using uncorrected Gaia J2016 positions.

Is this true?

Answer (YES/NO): YES